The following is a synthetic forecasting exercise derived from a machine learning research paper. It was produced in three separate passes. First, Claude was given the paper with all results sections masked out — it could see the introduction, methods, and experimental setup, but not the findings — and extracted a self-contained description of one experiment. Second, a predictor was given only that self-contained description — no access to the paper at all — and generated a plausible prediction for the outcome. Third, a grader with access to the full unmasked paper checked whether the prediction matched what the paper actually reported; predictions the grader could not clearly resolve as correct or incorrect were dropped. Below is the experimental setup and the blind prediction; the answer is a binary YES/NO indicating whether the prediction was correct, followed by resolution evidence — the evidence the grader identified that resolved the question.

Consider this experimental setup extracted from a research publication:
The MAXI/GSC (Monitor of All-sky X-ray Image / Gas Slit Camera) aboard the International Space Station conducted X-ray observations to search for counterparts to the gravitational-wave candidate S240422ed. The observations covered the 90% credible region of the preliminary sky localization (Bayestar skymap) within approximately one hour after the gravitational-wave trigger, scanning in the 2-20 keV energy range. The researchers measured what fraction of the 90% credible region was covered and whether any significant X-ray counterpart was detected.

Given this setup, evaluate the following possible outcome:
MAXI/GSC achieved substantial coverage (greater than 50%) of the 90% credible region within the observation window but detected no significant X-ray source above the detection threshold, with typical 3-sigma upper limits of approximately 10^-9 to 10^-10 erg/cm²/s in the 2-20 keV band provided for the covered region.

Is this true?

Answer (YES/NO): NO